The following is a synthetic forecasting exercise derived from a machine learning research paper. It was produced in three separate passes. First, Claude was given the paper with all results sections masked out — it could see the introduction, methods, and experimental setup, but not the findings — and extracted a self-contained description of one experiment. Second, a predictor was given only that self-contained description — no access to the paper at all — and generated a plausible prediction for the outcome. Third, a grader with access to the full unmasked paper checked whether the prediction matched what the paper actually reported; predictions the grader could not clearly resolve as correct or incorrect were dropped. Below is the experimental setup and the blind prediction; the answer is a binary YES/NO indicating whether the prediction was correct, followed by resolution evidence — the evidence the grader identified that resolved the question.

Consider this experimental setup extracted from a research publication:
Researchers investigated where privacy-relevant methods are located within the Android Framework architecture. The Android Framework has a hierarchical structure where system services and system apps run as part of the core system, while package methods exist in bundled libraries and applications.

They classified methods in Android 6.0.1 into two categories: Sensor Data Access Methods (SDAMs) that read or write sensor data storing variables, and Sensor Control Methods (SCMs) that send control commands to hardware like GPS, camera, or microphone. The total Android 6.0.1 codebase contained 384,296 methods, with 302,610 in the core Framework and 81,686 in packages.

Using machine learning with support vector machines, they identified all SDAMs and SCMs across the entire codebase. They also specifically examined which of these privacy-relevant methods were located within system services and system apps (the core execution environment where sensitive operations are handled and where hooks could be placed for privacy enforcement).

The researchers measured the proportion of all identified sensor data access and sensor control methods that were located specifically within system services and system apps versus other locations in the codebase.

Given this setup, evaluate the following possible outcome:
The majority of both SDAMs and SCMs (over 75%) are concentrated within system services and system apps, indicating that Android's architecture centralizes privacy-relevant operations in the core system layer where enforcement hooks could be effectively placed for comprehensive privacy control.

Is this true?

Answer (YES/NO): YES